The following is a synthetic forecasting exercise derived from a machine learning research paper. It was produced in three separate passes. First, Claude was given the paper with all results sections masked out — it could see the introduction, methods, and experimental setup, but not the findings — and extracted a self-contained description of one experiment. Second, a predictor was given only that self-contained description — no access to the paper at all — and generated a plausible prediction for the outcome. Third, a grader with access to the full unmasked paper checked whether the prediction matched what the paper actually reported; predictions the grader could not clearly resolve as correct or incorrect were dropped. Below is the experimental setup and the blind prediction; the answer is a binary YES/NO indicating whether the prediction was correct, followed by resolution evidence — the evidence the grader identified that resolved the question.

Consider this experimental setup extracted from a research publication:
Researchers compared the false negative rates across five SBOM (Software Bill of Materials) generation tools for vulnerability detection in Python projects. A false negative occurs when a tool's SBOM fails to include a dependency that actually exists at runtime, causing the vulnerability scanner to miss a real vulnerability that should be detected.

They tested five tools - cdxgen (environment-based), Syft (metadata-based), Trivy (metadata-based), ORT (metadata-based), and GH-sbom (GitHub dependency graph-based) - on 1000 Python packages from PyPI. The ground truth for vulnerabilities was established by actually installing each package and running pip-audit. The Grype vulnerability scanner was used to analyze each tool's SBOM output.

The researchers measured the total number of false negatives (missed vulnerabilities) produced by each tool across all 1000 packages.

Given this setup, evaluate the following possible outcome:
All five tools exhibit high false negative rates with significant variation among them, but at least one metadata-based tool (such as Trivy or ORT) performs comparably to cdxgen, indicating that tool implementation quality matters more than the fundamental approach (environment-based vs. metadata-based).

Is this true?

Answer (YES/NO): NO